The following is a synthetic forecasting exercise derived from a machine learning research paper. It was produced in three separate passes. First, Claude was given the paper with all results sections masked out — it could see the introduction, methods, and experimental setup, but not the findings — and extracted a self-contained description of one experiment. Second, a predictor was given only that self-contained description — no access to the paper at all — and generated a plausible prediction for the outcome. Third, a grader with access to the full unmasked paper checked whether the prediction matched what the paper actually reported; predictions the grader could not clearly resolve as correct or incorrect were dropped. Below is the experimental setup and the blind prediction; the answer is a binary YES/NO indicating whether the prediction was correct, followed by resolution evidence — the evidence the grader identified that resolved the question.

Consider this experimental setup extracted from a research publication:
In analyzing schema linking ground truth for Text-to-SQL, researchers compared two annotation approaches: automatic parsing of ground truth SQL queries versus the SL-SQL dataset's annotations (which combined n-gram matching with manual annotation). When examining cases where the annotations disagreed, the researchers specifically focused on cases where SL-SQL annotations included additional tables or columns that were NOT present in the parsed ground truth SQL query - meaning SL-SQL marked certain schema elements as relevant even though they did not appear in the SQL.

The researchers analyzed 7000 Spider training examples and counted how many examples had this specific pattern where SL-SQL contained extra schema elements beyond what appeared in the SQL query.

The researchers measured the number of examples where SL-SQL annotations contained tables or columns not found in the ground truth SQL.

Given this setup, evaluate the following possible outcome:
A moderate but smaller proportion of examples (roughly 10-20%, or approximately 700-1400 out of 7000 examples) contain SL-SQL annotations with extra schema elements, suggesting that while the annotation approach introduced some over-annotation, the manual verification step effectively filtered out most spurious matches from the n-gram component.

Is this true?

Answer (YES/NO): NO